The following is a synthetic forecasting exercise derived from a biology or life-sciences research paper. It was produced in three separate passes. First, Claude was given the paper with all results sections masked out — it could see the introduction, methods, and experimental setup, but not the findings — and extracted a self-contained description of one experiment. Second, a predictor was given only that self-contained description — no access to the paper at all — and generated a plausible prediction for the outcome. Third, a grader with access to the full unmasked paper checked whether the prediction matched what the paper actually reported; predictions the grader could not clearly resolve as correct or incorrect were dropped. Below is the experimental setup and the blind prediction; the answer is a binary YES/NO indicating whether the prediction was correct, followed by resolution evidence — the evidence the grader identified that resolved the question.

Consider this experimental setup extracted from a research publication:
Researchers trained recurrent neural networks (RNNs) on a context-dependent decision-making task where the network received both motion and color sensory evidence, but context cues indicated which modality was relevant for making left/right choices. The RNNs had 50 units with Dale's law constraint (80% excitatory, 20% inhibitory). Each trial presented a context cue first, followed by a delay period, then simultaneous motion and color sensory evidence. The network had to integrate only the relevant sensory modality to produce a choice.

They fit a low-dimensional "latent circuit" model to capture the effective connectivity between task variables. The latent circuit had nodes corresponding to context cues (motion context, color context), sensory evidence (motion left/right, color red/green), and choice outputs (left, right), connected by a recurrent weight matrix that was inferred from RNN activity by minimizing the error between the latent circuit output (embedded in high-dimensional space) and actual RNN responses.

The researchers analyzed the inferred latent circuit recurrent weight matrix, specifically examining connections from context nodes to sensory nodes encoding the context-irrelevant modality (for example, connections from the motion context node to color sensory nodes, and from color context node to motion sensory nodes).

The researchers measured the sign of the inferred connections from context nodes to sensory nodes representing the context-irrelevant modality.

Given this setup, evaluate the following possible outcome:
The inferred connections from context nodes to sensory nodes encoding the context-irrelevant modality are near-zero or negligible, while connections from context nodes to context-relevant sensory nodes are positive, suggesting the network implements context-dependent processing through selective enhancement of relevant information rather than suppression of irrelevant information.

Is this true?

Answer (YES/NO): NO